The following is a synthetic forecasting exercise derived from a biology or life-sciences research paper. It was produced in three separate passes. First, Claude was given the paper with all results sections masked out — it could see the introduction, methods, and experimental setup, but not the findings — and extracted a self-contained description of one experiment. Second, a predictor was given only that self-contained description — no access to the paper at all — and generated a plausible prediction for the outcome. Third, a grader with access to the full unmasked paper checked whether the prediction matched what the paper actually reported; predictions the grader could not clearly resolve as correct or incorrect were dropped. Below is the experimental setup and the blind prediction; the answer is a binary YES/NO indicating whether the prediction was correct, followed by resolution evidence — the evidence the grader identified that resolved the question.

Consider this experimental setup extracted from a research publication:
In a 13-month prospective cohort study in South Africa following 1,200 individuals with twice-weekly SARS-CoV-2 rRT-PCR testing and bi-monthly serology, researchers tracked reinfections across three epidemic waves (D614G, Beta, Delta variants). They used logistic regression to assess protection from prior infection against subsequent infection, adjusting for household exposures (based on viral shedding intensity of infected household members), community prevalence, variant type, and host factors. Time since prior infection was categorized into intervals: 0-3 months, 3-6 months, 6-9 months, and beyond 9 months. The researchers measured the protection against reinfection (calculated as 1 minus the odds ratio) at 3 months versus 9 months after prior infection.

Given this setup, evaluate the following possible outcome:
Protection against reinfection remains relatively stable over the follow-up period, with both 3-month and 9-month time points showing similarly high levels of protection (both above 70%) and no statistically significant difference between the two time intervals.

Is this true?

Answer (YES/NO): YES